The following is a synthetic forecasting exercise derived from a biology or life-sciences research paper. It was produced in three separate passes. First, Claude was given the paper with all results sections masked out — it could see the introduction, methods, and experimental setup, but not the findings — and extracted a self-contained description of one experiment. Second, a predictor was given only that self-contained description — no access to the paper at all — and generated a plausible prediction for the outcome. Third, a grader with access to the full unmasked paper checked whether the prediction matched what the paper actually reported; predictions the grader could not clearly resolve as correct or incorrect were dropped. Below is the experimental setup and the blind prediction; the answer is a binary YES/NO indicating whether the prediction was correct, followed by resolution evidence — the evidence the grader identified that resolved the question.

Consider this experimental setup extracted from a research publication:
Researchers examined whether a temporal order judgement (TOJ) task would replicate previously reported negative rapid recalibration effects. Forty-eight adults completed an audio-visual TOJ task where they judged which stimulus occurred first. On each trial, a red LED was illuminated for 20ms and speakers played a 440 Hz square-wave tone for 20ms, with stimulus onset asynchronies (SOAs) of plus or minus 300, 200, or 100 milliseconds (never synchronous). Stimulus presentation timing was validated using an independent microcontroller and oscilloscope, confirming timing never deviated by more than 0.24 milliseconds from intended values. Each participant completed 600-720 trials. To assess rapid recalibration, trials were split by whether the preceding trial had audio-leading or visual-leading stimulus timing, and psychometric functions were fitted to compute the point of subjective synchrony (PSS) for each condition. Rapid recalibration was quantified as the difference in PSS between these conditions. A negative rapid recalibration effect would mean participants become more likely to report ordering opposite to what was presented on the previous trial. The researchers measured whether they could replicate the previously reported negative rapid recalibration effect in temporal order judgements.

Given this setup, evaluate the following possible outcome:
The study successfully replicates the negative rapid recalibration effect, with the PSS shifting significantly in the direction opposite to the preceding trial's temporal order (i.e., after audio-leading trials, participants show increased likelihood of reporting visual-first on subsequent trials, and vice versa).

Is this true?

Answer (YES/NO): NO